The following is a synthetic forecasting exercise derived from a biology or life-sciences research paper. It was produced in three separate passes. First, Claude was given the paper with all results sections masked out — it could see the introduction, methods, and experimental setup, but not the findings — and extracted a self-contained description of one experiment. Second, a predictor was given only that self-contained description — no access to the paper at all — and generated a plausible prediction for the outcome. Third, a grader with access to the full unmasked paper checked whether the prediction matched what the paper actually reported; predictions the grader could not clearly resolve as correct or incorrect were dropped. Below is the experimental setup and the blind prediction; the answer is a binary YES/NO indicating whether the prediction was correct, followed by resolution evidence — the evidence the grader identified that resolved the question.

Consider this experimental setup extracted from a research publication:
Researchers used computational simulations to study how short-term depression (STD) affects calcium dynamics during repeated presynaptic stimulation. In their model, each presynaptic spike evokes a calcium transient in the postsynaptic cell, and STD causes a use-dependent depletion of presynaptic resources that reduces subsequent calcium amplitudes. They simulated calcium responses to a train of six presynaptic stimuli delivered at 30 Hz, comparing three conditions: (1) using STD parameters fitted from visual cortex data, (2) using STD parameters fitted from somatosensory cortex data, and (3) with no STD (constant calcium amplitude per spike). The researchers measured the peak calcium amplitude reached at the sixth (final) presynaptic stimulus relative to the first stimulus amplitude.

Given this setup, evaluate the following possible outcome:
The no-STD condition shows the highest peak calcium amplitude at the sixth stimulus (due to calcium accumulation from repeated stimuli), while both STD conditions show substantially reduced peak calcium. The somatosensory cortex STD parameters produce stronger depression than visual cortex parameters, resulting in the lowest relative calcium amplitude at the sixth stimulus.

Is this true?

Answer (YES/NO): YES